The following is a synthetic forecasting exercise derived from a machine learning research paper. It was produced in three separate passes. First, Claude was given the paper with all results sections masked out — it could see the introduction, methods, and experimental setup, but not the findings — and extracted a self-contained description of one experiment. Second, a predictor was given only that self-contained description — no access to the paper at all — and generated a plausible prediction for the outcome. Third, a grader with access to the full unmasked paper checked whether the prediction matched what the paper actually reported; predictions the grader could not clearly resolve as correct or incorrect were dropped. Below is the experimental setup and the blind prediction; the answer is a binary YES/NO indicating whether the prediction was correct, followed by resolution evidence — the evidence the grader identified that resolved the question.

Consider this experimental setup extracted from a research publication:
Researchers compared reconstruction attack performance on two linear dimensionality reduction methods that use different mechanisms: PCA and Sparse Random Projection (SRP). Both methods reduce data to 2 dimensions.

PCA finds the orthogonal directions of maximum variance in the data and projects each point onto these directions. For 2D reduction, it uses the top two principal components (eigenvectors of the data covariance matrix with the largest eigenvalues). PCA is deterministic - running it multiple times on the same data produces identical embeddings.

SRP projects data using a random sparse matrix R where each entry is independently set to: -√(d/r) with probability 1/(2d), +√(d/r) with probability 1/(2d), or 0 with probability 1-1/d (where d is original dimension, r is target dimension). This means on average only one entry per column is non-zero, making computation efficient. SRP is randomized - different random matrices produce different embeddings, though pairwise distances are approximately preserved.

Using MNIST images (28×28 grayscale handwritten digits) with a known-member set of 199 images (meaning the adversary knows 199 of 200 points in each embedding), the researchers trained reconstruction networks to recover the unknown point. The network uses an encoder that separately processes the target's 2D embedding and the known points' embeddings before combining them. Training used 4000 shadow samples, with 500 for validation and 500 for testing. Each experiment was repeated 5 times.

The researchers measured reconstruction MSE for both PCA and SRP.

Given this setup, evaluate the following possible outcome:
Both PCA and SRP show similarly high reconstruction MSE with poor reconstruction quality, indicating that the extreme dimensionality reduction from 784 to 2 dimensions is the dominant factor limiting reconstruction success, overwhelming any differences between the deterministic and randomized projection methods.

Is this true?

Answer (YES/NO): NO